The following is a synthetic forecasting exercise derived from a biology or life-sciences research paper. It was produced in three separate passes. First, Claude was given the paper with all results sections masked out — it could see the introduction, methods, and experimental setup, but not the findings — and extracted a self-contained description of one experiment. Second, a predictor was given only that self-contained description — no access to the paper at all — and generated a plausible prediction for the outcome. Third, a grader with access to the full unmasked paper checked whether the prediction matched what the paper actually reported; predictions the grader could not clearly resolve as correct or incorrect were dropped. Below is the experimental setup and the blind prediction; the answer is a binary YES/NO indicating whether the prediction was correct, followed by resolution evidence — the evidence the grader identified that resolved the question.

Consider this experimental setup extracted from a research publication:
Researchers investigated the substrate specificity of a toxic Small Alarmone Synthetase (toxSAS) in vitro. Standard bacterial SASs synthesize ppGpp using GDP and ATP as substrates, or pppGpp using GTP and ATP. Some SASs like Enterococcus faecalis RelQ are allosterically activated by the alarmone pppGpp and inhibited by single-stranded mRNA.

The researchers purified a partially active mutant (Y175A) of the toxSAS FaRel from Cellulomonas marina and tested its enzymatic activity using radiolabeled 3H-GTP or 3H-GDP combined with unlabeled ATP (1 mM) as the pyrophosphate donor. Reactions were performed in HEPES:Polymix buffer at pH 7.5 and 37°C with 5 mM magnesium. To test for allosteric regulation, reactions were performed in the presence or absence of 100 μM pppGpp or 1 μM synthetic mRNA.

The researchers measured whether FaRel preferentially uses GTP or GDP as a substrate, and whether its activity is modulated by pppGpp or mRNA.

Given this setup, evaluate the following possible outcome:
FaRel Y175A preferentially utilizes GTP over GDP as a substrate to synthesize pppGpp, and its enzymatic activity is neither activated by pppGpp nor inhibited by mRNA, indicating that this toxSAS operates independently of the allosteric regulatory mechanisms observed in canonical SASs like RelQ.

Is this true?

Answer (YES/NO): NO